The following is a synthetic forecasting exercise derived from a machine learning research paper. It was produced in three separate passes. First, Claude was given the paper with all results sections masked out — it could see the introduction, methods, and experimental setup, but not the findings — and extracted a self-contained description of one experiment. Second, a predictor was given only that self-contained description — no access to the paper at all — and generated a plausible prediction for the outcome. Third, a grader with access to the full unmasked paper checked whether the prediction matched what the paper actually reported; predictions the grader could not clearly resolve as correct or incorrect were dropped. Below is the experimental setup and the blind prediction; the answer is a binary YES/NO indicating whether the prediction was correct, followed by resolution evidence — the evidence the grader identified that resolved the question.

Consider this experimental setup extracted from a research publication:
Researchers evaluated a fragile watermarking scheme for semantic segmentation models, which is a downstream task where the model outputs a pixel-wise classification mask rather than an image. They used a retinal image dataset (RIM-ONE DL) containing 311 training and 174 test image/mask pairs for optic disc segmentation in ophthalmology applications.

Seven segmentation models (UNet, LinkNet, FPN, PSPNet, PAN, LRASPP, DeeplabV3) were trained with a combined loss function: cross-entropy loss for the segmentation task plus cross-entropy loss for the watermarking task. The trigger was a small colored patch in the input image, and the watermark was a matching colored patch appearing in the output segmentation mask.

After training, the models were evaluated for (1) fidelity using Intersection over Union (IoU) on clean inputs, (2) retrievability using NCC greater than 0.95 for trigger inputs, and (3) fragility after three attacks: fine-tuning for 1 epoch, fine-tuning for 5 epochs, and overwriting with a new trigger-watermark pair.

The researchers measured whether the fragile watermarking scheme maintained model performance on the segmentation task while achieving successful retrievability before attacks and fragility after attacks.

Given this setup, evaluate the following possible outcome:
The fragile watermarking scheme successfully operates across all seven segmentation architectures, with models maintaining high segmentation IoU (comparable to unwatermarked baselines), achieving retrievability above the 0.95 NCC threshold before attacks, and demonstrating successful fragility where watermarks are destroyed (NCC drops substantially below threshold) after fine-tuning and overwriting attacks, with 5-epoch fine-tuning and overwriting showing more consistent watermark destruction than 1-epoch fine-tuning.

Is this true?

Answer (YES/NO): NO